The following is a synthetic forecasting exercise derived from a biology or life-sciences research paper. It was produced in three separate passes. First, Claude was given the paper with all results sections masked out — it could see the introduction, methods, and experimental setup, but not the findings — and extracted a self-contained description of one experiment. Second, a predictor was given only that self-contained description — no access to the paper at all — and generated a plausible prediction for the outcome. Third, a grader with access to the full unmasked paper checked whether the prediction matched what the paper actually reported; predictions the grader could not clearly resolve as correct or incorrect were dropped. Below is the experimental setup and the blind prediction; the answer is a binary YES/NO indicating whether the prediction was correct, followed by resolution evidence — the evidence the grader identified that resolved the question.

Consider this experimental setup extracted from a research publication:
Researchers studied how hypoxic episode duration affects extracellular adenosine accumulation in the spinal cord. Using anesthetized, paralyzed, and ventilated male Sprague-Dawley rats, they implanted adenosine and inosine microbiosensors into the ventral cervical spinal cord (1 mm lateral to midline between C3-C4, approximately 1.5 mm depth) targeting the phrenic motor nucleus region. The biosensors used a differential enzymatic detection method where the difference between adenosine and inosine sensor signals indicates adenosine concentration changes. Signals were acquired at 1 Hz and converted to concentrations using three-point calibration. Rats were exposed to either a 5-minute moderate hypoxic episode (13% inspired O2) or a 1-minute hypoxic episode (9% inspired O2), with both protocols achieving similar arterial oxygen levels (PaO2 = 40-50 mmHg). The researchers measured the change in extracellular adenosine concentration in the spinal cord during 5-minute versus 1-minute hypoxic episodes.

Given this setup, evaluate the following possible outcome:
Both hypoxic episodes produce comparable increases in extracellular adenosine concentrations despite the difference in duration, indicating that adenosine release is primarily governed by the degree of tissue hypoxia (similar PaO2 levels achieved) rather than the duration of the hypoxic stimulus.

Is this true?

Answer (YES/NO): NO